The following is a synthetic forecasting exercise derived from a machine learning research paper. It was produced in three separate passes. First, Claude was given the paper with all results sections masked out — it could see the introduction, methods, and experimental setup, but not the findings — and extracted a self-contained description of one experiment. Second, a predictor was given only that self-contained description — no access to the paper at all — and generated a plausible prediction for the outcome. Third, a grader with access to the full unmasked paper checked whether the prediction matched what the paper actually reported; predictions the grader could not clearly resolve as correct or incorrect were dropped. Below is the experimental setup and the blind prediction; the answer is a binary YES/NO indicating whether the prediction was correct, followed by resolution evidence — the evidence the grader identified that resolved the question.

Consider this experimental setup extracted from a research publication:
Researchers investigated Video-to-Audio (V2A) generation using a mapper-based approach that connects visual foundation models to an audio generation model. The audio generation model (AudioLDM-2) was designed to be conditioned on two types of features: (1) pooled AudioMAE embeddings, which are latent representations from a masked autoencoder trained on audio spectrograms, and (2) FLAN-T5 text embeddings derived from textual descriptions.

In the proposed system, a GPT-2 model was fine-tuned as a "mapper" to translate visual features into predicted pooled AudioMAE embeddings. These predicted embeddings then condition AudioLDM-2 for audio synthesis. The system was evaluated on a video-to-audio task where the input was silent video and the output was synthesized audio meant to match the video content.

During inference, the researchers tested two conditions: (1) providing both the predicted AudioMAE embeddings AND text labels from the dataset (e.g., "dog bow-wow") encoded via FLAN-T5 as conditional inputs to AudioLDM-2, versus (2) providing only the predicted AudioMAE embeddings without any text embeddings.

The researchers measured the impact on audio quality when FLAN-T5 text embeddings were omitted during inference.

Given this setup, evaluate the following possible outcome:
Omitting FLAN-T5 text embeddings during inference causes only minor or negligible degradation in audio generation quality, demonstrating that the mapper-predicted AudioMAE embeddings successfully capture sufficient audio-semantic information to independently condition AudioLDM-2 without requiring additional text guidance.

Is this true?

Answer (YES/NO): NO